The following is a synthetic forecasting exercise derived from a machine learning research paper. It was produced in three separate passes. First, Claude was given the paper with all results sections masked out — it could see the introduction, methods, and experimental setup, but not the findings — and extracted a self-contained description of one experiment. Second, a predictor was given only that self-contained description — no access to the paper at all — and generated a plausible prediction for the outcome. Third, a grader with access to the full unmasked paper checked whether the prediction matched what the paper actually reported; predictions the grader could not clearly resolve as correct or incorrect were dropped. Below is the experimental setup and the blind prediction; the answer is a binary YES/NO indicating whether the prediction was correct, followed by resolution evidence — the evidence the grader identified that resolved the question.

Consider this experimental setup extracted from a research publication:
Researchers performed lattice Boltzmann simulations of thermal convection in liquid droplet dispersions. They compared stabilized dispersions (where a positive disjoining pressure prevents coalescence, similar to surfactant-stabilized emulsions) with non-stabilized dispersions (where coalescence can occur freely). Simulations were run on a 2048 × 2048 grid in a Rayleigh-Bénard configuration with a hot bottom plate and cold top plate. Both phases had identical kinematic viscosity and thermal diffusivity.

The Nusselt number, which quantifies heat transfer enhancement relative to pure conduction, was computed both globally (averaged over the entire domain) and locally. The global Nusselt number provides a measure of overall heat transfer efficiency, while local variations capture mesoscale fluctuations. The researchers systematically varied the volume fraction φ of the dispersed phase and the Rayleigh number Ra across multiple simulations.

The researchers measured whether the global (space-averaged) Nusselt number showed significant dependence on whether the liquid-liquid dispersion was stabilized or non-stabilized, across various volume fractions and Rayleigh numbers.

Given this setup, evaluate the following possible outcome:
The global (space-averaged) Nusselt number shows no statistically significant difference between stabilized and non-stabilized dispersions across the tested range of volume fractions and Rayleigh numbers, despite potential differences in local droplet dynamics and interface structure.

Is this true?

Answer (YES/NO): YES